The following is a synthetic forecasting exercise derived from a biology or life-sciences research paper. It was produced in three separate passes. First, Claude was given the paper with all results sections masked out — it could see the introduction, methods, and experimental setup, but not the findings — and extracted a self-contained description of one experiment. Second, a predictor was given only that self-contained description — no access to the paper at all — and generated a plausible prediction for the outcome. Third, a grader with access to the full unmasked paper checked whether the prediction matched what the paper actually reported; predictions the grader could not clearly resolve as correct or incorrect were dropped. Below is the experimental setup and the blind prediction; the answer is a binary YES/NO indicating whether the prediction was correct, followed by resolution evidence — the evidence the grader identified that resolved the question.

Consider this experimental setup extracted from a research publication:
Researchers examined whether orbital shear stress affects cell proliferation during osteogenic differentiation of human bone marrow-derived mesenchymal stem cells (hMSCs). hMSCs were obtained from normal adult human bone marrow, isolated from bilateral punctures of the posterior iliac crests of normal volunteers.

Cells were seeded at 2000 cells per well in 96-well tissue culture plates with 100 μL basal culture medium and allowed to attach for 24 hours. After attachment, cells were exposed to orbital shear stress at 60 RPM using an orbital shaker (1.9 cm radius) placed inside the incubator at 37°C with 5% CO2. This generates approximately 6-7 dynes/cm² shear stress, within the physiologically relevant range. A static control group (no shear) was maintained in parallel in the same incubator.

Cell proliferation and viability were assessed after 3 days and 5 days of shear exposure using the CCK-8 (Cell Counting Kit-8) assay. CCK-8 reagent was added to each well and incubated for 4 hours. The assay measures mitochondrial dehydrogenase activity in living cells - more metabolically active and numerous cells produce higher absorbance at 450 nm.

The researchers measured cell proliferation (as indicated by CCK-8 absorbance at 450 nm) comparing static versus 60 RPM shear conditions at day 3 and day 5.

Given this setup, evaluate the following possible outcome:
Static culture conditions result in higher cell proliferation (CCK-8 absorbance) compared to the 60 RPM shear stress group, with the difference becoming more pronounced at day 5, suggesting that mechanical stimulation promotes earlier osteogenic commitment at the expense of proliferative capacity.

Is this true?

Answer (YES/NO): NO